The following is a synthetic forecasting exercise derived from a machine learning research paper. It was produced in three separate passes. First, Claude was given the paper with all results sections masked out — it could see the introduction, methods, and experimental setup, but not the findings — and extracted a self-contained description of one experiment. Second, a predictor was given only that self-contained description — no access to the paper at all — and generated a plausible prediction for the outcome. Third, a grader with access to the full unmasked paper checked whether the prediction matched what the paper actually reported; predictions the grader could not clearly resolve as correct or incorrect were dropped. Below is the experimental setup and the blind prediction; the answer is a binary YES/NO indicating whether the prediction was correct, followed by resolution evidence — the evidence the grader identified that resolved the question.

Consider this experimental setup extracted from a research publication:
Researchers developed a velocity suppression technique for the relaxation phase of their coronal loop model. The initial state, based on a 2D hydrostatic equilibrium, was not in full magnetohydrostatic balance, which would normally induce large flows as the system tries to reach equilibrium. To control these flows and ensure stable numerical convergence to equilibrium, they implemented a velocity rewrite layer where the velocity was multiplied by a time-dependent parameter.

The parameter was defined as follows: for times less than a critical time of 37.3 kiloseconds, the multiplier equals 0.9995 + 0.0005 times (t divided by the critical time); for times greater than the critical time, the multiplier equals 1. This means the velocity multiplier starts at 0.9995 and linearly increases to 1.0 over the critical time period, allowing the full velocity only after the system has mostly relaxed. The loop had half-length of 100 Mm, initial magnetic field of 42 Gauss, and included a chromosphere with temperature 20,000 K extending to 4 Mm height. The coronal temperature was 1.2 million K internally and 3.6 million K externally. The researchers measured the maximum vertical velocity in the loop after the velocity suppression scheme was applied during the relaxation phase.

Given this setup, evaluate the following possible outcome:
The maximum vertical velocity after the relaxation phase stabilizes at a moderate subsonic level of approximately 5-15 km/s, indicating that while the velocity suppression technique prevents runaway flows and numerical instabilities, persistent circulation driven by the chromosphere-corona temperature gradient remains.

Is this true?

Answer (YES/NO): NO